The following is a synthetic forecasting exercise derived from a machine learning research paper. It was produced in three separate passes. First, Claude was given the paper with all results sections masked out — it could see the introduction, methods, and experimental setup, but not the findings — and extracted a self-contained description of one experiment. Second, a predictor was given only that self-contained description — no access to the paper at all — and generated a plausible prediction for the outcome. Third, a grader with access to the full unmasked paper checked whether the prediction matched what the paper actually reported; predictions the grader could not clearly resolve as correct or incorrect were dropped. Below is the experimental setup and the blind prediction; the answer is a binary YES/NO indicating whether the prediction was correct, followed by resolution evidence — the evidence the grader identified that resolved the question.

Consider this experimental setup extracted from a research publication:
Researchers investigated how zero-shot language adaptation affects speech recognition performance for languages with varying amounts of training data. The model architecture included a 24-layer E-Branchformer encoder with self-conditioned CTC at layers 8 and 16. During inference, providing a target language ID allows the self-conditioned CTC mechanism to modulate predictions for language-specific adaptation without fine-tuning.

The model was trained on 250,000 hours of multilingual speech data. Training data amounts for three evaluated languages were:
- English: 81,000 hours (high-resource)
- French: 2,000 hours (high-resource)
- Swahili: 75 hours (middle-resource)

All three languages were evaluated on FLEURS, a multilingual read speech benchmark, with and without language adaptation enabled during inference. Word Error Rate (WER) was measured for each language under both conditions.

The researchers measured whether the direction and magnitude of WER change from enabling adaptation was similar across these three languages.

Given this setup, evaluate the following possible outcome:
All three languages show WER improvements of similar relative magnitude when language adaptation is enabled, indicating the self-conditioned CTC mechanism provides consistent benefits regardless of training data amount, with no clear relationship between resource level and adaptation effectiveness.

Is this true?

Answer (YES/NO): NO